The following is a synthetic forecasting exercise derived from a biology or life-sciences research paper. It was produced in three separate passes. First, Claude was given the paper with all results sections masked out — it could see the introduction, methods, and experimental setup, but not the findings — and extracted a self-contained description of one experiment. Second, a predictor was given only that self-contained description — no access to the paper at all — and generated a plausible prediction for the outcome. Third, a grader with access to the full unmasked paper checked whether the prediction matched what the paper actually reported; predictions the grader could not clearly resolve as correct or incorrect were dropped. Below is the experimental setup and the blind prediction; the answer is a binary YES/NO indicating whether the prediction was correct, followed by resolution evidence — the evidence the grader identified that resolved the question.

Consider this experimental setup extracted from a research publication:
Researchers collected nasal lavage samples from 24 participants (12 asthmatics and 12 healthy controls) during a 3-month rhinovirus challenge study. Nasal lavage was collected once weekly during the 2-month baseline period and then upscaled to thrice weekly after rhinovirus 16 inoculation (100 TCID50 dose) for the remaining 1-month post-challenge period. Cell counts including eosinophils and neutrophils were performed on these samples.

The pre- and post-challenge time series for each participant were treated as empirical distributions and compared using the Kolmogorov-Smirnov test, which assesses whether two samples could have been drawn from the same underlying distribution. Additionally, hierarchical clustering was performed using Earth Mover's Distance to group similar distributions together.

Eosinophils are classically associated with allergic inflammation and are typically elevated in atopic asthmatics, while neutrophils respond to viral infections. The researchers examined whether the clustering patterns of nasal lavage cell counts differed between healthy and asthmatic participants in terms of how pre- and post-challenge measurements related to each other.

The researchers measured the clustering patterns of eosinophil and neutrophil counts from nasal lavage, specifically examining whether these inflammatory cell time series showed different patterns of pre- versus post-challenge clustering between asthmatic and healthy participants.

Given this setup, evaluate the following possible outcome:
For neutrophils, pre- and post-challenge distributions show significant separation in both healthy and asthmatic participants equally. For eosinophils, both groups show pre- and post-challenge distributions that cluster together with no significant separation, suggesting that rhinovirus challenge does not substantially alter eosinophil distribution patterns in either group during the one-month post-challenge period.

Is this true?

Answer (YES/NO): NO